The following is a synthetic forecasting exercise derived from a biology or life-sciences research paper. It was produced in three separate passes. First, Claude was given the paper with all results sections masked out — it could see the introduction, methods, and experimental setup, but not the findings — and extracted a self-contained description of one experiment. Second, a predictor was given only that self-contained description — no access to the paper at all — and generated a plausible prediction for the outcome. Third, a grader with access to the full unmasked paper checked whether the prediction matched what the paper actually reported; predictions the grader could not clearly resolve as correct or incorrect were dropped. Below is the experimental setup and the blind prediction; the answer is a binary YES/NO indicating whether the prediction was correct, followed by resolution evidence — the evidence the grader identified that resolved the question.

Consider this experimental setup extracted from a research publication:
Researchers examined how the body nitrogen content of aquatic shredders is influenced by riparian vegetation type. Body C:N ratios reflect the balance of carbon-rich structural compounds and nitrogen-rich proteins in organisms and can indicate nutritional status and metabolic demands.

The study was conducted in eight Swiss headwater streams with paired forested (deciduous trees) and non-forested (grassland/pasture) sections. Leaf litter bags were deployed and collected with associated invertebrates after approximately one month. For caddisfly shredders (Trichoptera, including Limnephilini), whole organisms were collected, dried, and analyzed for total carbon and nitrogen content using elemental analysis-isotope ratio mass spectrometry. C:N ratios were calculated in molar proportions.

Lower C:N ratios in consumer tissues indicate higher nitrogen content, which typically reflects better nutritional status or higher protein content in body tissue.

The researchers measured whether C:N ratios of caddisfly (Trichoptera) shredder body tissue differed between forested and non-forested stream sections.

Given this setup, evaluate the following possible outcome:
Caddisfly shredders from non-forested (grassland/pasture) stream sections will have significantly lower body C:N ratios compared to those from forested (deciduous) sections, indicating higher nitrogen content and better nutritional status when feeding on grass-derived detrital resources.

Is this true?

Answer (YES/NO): NO